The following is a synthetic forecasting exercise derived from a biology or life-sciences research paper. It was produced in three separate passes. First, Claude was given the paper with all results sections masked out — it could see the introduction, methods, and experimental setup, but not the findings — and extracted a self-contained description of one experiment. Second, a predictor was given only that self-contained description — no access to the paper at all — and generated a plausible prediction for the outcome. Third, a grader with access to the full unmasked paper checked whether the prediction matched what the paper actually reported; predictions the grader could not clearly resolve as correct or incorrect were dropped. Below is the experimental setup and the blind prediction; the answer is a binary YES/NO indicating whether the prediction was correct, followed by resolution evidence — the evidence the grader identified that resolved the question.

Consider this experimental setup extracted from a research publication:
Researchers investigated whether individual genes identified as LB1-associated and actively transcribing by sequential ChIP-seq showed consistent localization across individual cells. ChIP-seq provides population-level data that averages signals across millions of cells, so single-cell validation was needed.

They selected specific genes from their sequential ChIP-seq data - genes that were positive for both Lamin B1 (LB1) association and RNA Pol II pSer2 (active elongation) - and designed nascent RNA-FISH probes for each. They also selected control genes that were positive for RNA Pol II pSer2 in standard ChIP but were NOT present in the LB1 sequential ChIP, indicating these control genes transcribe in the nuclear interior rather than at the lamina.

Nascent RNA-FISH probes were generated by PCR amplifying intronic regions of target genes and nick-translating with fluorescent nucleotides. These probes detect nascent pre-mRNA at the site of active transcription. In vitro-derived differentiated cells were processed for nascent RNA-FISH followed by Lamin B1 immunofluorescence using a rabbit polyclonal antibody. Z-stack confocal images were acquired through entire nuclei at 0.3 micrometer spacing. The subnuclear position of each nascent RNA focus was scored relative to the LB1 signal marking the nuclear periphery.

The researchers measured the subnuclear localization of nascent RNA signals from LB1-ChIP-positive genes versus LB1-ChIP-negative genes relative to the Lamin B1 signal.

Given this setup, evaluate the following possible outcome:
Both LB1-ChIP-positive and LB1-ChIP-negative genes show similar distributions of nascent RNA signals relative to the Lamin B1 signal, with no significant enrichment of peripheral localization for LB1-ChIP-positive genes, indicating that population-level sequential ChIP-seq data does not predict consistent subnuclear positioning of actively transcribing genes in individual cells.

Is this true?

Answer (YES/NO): NO